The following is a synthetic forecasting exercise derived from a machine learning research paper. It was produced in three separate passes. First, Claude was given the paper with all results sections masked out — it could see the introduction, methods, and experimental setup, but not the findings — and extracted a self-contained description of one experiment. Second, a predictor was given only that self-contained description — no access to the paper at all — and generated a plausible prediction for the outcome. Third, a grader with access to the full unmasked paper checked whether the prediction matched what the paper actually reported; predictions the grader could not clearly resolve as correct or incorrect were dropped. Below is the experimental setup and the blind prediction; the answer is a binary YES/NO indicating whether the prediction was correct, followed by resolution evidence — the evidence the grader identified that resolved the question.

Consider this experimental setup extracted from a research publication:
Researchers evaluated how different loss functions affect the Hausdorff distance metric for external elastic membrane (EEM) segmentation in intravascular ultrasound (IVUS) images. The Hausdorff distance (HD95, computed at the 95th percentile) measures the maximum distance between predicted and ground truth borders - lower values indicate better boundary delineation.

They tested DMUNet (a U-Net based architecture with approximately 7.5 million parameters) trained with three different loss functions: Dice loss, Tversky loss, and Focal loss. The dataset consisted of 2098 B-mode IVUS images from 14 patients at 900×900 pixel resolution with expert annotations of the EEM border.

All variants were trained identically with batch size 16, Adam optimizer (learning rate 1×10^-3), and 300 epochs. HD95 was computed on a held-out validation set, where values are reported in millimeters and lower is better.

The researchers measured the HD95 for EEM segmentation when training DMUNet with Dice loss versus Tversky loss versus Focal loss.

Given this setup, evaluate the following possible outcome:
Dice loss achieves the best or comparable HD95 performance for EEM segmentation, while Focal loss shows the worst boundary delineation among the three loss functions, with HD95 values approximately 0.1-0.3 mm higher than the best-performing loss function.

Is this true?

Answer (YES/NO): NO